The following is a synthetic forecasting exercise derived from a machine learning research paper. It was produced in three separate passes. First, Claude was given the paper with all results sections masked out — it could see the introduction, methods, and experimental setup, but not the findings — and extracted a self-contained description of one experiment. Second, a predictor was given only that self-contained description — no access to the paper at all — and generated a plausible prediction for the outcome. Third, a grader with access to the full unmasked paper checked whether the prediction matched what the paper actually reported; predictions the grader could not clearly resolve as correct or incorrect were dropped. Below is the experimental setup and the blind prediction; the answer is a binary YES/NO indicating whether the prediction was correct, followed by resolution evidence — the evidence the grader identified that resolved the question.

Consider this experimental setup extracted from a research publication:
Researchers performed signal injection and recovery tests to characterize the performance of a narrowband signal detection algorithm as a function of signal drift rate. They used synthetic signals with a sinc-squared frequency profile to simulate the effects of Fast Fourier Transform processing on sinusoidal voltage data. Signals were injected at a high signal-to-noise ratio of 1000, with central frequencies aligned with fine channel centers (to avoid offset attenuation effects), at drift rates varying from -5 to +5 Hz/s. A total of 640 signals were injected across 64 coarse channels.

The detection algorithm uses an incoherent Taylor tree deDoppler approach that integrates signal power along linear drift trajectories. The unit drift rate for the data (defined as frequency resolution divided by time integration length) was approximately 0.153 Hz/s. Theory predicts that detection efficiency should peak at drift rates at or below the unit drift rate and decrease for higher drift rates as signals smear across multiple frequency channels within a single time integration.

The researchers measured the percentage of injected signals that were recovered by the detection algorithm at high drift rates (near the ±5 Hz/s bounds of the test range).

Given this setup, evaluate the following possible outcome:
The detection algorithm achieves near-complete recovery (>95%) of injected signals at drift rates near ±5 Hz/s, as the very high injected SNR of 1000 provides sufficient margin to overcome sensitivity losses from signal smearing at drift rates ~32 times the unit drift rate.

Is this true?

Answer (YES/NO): YES